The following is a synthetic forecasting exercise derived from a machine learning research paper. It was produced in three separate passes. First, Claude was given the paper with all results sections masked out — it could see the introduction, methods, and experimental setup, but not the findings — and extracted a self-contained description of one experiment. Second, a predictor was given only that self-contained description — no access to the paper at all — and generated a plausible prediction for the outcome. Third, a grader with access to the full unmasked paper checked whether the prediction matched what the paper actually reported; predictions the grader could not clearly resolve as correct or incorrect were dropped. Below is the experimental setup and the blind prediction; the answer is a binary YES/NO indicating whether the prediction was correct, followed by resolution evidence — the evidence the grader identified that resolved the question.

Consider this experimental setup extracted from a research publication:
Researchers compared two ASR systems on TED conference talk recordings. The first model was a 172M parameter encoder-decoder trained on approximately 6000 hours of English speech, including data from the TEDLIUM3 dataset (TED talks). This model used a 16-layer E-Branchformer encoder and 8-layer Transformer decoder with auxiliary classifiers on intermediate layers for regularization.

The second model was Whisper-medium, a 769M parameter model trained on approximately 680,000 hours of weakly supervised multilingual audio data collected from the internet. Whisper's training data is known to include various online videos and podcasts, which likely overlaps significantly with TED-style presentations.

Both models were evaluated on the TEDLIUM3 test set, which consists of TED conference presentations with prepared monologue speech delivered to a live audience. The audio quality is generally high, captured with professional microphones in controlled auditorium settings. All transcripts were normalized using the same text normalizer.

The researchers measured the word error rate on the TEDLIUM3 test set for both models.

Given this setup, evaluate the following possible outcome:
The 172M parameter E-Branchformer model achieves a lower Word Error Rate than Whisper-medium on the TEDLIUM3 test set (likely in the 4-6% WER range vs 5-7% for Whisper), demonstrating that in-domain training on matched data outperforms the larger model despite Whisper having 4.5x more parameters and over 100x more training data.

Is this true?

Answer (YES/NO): NO